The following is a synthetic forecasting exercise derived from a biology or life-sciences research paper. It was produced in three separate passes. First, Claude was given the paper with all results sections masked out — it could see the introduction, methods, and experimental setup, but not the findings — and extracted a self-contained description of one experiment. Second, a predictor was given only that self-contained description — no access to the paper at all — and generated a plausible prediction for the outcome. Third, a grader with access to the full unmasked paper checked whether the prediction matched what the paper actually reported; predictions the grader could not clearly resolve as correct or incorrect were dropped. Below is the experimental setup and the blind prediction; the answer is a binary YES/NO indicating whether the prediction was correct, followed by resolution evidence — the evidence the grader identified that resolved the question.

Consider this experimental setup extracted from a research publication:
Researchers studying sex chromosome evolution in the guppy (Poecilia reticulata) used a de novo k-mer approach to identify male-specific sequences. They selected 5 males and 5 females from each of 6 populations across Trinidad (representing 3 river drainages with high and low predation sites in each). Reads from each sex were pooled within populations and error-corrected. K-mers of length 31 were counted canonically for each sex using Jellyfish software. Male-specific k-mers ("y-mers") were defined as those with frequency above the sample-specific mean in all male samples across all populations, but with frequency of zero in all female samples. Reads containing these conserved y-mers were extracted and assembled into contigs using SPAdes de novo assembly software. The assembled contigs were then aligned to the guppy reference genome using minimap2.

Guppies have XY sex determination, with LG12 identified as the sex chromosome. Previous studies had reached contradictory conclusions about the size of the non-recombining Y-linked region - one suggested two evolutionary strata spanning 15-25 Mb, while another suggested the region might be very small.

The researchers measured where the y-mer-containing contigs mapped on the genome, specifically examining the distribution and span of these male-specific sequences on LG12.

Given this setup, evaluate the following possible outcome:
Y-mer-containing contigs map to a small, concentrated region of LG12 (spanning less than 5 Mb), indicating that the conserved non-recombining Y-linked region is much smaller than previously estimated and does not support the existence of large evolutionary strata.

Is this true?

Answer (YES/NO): NO